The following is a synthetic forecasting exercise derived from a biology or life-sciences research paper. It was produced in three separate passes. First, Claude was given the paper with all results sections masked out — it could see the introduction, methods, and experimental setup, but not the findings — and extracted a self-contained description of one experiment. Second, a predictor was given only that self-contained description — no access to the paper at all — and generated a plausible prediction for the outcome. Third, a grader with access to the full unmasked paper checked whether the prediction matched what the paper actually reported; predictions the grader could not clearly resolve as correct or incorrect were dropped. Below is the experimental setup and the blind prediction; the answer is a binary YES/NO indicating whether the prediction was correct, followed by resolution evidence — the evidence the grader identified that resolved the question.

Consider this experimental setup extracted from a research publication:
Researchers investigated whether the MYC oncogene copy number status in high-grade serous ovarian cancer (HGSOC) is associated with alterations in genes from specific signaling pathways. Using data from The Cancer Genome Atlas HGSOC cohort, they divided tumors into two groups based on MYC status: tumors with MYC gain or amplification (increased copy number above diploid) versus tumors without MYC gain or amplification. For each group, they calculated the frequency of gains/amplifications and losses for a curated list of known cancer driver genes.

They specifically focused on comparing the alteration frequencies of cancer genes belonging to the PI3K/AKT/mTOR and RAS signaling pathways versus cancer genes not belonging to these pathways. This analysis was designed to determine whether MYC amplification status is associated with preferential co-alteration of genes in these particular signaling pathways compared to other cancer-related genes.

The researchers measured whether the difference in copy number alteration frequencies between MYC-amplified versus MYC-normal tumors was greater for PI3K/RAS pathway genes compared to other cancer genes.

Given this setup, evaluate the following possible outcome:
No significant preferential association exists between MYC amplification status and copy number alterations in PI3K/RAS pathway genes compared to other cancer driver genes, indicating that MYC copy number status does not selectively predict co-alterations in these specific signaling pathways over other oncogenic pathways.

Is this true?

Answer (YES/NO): NO